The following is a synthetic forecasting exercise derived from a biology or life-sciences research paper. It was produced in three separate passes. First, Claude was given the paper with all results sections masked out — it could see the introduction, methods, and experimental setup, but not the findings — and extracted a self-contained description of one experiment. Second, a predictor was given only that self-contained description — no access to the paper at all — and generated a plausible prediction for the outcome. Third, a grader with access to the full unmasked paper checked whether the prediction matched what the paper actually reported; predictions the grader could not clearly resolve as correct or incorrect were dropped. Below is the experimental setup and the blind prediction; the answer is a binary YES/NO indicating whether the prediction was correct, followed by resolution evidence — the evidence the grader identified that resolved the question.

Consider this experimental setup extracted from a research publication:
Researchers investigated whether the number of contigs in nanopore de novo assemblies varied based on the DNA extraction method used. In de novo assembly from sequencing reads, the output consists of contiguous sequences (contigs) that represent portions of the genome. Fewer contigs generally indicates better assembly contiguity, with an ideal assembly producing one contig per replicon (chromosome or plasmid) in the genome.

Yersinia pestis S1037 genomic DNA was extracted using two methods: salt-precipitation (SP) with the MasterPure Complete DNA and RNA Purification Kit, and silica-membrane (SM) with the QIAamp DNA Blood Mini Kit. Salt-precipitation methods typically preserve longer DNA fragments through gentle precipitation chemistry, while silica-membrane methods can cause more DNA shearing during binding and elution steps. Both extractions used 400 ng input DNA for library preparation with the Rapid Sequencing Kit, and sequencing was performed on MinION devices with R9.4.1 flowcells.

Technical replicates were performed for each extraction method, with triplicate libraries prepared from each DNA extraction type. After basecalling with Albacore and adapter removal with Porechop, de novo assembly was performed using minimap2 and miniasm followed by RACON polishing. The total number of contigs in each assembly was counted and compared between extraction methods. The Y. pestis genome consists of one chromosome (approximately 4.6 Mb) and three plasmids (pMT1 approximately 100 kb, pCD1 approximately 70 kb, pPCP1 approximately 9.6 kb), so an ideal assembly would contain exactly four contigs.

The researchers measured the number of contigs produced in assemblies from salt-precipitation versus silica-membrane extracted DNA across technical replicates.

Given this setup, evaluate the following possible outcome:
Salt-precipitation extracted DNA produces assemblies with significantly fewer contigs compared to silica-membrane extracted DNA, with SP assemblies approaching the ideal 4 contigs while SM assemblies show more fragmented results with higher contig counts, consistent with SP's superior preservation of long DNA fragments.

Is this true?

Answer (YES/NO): NO